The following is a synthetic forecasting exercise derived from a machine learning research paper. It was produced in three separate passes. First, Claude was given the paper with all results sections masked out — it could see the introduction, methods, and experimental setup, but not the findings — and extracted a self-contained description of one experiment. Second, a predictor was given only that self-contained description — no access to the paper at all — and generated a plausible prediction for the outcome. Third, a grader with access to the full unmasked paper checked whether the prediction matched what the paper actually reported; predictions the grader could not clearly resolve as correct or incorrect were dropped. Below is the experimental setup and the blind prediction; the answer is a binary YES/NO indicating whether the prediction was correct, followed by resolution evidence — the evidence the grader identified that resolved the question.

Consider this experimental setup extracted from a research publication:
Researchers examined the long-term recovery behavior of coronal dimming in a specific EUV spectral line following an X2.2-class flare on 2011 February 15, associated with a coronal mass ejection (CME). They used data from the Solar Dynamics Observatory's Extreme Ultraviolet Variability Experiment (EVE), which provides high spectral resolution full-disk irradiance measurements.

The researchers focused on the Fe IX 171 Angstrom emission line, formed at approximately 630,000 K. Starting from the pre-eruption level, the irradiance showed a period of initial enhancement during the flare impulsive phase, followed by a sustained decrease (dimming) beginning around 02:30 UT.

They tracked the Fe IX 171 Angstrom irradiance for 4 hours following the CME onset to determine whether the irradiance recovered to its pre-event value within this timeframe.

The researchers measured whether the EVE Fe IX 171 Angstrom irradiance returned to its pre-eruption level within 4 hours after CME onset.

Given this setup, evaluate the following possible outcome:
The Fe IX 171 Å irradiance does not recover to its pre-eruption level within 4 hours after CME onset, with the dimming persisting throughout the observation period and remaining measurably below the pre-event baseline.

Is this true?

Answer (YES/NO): YES